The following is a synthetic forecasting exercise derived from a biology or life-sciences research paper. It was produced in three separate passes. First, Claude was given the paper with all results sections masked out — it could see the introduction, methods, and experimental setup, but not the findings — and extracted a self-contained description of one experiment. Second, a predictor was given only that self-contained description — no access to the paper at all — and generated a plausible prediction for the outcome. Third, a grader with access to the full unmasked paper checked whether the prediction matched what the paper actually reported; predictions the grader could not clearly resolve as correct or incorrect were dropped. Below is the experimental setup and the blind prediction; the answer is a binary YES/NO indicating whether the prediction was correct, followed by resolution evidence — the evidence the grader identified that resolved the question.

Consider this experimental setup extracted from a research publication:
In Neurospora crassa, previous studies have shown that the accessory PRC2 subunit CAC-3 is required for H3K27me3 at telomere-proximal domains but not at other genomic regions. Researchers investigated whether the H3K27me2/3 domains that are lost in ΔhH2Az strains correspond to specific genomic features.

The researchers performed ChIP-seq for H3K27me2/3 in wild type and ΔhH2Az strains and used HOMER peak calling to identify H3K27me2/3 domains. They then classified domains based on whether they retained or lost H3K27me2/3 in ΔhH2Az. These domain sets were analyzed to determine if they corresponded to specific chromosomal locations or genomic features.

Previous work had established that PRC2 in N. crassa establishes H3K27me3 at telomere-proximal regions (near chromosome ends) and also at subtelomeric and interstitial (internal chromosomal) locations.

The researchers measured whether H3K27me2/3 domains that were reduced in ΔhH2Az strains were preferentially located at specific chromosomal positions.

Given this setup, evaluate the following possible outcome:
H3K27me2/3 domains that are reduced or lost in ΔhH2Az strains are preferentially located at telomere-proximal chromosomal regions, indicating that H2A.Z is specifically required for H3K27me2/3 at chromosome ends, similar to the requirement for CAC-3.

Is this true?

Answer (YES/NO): NO